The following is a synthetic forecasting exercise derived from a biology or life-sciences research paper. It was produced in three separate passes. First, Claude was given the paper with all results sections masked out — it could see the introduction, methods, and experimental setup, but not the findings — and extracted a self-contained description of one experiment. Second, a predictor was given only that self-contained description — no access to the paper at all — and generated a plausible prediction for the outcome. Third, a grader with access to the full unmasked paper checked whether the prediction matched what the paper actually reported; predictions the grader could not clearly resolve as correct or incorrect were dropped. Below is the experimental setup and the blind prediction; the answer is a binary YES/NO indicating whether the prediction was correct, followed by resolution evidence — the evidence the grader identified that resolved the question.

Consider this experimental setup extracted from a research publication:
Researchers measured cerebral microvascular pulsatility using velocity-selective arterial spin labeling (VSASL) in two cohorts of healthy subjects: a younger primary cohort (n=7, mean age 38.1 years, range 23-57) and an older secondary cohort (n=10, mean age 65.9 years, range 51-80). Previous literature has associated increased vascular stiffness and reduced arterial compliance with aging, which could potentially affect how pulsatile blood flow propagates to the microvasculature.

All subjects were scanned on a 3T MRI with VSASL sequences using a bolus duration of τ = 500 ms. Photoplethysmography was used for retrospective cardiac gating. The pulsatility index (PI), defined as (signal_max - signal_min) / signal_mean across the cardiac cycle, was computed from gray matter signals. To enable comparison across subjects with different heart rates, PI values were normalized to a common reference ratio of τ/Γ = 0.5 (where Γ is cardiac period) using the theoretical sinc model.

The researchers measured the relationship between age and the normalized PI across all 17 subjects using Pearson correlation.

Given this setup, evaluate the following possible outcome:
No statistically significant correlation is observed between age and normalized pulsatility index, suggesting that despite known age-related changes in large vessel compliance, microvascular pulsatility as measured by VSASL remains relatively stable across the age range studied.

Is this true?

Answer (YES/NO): NO